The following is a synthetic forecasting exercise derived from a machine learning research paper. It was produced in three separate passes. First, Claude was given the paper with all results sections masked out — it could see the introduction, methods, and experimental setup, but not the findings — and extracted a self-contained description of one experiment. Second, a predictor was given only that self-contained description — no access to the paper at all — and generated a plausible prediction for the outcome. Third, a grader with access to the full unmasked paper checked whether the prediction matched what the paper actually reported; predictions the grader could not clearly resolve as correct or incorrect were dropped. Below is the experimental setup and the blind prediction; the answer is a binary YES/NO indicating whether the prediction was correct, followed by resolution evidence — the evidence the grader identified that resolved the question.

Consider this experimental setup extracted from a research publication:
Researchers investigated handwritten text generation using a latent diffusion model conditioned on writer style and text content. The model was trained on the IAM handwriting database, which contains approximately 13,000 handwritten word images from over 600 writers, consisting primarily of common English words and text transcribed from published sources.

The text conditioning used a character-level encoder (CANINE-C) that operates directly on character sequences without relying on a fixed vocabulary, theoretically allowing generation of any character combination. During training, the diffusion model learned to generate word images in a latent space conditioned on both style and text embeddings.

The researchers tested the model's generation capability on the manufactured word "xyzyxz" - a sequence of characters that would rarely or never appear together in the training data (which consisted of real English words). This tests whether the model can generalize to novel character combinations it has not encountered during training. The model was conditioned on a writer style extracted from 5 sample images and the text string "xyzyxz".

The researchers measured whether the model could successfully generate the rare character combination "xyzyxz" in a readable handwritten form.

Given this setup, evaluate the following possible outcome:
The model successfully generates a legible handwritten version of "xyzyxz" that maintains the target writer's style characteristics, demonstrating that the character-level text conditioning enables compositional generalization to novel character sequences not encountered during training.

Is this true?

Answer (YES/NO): NO